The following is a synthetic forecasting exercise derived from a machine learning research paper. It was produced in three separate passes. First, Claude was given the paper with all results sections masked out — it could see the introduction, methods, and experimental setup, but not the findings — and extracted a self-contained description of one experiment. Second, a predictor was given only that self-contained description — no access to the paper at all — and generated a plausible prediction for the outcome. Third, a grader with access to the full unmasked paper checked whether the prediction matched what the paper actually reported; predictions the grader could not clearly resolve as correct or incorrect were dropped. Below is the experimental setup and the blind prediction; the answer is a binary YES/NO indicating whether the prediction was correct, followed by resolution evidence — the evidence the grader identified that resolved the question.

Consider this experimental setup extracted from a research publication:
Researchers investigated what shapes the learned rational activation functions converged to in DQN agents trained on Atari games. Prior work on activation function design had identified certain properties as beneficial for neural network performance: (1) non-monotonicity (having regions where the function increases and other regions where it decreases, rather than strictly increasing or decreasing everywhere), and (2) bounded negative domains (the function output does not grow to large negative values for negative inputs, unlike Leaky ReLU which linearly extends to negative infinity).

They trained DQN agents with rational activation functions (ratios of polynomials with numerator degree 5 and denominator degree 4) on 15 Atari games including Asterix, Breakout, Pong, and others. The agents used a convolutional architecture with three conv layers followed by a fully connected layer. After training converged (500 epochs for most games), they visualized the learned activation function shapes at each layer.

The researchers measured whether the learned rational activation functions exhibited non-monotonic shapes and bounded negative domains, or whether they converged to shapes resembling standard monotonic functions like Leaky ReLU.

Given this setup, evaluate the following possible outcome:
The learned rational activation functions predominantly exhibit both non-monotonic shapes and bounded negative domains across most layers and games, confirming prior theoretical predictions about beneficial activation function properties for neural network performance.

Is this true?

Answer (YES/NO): NO